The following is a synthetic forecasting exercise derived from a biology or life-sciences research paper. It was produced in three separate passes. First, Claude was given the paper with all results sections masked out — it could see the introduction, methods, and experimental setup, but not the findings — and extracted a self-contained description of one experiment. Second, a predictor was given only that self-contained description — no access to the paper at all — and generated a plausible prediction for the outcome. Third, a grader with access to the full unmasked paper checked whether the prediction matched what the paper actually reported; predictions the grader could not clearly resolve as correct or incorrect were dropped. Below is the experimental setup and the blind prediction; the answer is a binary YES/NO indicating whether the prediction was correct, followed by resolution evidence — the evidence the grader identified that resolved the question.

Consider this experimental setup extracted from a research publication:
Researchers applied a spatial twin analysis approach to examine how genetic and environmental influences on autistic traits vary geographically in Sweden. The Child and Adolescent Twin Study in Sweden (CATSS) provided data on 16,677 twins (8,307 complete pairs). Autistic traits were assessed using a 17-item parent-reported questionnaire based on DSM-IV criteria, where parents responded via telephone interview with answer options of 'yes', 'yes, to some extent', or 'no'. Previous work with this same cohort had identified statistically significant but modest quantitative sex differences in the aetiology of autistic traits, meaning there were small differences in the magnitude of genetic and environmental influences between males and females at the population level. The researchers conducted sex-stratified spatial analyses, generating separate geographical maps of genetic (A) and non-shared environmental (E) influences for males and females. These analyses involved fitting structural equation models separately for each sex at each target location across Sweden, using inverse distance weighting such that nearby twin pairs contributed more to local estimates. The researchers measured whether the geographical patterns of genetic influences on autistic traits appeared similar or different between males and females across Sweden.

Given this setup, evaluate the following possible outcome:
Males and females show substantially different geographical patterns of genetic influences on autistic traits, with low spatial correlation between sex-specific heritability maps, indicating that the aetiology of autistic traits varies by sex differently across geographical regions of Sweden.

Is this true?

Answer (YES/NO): NO